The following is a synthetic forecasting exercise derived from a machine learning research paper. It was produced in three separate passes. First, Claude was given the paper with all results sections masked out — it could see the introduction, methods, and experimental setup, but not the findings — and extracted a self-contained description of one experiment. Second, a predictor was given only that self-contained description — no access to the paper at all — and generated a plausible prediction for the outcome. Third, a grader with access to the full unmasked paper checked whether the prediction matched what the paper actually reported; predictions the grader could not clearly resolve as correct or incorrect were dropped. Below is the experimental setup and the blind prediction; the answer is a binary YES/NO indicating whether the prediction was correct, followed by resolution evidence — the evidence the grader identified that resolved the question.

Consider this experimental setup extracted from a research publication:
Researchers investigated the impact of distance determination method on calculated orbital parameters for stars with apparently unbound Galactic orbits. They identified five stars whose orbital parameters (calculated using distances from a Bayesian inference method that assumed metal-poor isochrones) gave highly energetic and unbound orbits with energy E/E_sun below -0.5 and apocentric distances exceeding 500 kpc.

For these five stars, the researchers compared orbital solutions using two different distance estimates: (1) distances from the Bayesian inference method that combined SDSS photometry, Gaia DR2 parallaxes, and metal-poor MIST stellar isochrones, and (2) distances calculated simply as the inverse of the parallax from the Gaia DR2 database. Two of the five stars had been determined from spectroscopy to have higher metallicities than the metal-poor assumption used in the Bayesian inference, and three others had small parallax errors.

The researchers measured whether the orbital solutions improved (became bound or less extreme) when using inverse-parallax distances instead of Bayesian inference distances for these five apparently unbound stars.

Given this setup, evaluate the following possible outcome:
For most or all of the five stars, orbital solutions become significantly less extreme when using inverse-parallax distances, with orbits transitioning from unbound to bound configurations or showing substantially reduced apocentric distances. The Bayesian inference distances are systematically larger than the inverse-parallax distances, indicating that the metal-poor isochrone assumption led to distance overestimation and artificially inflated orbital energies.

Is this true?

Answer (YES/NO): YES